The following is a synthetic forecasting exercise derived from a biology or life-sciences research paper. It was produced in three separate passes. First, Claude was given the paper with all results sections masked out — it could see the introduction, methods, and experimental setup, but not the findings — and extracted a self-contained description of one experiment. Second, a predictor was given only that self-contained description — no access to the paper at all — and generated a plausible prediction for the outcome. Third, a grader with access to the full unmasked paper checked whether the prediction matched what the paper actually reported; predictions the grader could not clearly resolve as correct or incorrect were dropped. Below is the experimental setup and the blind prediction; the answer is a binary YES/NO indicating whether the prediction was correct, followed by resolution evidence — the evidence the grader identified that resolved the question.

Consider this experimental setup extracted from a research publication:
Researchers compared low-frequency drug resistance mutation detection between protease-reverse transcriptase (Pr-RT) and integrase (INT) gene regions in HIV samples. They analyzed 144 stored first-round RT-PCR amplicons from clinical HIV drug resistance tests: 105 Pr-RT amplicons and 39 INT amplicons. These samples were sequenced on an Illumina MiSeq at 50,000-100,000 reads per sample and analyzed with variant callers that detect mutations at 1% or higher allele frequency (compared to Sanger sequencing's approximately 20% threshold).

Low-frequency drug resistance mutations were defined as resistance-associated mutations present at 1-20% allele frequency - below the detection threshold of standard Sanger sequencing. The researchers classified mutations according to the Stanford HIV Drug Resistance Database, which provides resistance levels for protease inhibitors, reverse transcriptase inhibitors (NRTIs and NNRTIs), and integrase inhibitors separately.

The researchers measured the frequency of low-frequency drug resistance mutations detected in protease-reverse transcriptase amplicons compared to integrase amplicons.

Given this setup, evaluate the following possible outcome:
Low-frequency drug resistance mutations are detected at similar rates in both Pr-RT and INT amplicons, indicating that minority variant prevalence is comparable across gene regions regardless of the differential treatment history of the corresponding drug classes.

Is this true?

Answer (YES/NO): NO